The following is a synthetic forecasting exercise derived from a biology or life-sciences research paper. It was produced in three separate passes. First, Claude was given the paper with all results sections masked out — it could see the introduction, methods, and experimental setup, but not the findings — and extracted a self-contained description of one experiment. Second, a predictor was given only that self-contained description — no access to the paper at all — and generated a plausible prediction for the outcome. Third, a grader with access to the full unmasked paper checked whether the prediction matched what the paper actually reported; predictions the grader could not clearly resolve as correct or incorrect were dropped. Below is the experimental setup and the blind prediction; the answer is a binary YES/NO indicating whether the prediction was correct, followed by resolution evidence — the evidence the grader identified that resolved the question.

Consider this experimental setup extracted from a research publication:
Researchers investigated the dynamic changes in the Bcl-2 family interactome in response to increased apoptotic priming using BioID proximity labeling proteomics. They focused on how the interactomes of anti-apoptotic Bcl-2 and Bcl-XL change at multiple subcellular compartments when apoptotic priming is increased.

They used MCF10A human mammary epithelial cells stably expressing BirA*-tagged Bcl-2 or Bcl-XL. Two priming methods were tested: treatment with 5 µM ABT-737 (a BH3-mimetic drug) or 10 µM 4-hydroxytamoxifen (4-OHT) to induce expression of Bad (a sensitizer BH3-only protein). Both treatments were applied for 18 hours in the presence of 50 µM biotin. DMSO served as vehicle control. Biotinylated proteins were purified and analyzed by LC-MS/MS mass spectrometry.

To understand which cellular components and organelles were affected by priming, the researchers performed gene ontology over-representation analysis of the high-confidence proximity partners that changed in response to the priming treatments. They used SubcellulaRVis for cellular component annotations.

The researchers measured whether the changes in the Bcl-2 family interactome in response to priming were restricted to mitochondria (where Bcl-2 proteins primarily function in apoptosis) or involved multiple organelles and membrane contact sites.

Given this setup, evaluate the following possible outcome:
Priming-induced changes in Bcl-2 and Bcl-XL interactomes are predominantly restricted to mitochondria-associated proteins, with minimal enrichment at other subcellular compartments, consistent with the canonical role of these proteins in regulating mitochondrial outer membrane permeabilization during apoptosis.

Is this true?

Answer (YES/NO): NO